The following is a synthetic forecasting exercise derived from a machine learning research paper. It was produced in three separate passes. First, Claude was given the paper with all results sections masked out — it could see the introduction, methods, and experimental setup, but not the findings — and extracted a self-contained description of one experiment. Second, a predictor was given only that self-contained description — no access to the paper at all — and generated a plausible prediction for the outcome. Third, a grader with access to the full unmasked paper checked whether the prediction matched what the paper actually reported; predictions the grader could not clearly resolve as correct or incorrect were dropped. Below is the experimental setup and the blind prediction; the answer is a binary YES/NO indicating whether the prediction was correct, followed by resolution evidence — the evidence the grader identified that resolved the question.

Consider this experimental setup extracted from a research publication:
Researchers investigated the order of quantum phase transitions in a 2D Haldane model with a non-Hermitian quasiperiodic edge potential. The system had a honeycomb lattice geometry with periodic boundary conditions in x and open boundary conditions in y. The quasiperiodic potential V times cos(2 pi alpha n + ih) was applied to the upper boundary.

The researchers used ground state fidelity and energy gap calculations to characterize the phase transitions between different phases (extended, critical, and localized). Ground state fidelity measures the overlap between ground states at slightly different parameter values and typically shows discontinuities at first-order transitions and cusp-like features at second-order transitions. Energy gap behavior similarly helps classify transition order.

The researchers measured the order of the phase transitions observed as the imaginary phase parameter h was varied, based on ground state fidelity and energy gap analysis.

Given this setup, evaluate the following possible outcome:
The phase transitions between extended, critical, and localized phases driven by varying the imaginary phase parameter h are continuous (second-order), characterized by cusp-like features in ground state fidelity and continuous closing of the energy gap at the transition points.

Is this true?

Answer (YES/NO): NO